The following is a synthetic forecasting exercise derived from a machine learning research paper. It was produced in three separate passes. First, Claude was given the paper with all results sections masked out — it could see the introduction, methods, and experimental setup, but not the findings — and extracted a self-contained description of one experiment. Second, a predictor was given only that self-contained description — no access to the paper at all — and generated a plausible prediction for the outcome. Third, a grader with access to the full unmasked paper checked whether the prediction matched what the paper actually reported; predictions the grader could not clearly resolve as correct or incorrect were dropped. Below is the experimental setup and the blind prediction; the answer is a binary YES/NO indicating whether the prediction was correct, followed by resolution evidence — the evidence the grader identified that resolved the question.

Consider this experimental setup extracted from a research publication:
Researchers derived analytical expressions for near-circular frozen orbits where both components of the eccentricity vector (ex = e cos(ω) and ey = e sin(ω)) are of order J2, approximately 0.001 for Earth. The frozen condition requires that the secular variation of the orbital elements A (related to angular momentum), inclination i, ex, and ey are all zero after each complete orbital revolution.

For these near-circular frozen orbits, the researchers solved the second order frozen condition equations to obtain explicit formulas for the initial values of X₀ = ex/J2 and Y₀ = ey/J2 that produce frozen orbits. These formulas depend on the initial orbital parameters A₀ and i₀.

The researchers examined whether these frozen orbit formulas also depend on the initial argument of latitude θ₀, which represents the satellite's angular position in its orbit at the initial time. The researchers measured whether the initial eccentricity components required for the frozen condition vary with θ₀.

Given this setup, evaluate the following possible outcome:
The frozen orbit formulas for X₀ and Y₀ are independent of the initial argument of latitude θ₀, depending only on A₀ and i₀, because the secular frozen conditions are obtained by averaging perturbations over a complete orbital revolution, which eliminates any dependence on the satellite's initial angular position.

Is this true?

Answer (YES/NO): NO